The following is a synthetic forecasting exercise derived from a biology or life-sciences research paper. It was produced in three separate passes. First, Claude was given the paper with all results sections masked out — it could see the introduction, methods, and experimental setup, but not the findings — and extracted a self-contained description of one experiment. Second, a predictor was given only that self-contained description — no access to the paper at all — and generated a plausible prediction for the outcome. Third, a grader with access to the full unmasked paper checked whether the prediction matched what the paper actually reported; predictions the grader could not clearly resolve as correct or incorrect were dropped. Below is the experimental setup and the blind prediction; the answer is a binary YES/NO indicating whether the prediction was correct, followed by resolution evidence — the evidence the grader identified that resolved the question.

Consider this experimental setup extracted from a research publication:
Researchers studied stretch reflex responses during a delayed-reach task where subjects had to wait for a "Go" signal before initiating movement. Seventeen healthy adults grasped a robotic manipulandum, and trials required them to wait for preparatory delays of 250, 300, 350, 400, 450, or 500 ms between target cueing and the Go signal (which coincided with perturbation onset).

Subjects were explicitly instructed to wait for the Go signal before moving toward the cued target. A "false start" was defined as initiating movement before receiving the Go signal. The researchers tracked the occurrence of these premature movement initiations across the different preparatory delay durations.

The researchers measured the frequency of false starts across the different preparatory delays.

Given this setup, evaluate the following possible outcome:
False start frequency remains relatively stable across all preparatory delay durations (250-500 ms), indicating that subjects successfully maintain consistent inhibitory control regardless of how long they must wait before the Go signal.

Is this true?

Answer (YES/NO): NO